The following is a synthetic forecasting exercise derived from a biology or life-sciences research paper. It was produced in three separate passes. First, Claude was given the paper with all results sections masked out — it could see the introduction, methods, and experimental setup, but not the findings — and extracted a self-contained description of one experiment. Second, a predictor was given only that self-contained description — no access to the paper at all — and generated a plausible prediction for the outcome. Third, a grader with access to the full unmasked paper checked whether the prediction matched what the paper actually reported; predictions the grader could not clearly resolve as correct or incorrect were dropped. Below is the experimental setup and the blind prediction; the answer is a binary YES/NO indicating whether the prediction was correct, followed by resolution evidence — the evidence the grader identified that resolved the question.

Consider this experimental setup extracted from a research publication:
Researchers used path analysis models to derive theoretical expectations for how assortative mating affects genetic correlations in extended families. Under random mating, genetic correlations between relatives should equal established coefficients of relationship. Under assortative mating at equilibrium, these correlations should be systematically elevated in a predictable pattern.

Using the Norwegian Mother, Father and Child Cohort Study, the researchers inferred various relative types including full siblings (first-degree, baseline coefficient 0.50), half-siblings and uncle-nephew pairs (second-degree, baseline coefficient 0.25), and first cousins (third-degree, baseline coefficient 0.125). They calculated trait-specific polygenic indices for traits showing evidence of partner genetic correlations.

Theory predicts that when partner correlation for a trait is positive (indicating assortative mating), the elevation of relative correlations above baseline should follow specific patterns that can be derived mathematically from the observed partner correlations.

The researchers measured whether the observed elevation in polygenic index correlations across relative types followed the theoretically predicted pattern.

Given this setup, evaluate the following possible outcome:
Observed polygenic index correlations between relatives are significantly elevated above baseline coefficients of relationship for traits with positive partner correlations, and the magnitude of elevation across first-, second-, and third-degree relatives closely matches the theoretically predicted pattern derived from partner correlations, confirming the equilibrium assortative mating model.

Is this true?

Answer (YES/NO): NO